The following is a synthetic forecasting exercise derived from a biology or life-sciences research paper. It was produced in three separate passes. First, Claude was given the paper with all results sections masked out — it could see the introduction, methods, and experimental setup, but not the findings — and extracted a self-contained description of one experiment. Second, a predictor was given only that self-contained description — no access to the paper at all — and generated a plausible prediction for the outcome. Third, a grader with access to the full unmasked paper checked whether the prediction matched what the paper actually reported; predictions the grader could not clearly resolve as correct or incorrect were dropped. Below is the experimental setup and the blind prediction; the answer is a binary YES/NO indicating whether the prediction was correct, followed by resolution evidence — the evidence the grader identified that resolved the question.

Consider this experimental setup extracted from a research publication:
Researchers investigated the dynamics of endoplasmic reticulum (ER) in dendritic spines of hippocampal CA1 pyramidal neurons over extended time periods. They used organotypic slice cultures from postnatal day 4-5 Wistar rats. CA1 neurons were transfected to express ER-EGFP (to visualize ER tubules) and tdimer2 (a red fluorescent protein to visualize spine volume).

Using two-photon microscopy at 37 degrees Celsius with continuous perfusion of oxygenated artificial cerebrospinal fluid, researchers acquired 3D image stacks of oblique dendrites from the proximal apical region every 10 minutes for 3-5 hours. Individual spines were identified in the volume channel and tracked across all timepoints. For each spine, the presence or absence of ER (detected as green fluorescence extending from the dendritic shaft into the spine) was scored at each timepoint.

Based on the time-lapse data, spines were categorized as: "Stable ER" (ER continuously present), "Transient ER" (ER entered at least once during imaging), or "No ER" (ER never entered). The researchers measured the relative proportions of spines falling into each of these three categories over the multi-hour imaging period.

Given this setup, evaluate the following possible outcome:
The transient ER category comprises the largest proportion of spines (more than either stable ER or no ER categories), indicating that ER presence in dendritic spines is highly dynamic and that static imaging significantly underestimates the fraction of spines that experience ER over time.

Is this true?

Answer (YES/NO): YES